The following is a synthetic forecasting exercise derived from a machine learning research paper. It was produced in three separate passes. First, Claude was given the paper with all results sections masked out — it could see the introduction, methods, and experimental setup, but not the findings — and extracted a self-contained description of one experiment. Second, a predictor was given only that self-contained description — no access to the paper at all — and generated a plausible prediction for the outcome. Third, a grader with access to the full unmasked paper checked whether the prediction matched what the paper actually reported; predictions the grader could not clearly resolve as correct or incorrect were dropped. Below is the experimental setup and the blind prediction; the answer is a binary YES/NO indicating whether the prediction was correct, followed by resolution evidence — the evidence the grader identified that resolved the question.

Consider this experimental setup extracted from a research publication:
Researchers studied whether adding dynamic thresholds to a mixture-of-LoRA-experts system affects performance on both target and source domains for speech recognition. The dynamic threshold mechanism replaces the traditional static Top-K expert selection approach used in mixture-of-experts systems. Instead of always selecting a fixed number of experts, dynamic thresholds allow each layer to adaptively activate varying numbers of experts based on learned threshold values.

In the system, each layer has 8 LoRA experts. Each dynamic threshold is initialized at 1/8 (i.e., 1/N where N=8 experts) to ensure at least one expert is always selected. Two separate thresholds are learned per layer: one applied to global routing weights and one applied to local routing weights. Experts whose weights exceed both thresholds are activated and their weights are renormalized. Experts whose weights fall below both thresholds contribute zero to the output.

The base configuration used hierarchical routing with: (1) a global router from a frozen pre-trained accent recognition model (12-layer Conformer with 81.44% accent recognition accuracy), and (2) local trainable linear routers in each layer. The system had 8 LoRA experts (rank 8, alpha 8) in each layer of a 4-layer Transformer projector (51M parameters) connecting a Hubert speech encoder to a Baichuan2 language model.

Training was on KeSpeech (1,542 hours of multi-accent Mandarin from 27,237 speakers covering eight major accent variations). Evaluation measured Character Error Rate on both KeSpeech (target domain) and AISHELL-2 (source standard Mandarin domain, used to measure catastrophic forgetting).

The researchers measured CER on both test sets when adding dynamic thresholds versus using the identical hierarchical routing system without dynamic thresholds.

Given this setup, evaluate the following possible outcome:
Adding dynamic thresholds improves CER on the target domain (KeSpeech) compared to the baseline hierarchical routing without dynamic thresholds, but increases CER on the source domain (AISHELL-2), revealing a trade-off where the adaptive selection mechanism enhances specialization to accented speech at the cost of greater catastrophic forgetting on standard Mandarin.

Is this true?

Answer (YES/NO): NO